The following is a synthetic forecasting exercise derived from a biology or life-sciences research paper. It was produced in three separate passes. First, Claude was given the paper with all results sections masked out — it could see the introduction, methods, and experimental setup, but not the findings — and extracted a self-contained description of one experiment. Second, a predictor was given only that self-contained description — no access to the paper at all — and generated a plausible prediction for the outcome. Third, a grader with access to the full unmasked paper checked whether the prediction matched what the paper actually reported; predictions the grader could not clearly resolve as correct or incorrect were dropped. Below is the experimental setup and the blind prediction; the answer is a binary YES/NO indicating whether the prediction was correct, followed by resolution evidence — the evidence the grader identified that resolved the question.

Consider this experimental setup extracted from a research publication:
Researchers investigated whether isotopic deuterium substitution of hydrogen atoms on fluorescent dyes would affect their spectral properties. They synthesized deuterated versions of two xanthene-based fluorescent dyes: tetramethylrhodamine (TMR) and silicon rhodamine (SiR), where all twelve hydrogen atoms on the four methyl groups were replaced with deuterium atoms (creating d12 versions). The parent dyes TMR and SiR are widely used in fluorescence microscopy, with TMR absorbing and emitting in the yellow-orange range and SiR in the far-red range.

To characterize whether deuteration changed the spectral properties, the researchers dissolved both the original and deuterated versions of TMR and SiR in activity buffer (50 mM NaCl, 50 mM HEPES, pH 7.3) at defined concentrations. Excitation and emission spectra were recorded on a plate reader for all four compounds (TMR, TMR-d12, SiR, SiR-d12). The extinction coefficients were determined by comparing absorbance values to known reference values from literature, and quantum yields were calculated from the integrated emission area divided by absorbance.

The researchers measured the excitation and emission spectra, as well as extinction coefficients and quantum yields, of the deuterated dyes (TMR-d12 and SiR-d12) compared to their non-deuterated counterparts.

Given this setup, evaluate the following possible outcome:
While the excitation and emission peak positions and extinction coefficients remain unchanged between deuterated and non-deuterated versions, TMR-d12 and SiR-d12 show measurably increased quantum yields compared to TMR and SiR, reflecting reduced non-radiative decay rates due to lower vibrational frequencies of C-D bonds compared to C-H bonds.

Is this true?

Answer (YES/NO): NO